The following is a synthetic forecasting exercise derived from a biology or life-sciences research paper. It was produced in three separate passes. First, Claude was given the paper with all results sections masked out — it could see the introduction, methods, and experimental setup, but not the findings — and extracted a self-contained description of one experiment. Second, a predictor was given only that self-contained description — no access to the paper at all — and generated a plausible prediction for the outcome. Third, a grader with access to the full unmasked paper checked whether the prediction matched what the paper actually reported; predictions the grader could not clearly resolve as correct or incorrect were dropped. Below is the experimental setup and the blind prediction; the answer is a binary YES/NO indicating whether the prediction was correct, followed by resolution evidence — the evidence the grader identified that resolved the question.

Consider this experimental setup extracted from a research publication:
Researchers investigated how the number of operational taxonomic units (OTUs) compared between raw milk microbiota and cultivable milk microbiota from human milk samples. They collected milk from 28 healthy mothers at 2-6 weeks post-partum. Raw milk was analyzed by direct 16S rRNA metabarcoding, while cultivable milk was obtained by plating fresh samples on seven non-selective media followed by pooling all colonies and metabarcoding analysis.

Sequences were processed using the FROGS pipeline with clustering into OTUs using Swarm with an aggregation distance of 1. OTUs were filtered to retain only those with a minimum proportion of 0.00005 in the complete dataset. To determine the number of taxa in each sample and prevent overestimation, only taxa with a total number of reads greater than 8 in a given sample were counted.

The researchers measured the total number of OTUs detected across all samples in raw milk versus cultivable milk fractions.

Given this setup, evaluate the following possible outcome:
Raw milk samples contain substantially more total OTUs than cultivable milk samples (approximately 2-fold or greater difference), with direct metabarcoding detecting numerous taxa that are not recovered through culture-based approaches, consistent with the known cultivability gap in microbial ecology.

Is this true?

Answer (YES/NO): YES